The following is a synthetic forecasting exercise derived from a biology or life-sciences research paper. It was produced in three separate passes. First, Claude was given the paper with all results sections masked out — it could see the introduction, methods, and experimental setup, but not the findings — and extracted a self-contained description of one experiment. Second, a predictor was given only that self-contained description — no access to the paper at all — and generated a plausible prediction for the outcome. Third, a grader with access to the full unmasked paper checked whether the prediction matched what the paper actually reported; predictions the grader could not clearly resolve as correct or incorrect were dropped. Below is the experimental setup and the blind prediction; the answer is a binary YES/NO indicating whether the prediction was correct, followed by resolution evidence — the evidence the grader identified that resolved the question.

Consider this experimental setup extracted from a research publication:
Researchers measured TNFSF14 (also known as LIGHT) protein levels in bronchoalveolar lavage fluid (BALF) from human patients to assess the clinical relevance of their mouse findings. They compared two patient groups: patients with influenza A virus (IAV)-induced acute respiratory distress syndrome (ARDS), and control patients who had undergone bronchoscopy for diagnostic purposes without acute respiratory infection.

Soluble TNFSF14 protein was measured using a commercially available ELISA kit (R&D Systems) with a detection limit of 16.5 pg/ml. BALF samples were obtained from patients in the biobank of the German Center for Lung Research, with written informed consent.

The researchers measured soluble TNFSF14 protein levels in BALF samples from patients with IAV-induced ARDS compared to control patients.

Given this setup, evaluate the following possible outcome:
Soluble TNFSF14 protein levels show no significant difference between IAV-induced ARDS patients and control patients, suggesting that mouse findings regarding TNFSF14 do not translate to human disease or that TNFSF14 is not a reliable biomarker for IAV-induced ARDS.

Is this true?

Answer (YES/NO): NO